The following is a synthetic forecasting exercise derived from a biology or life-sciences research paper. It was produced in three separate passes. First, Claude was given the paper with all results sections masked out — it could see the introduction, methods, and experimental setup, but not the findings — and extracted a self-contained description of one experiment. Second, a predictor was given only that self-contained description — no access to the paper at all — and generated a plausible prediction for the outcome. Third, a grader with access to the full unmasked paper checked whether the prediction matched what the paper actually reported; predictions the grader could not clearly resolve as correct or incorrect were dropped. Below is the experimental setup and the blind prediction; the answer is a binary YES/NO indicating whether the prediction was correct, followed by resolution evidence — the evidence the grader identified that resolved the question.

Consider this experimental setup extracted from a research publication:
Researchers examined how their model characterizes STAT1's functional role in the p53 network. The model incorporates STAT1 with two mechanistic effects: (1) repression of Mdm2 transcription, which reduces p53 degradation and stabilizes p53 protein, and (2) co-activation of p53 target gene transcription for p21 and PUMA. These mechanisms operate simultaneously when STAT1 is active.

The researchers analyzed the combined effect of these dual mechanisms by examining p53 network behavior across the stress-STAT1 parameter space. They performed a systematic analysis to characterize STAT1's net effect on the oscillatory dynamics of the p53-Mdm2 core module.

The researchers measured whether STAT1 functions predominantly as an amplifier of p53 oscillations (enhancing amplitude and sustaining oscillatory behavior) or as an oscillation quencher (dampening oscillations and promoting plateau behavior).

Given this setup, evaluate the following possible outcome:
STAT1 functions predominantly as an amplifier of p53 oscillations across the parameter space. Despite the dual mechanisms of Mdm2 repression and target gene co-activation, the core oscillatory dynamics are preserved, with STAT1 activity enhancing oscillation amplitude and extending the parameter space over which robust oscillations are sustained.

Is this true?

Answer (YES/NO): NO